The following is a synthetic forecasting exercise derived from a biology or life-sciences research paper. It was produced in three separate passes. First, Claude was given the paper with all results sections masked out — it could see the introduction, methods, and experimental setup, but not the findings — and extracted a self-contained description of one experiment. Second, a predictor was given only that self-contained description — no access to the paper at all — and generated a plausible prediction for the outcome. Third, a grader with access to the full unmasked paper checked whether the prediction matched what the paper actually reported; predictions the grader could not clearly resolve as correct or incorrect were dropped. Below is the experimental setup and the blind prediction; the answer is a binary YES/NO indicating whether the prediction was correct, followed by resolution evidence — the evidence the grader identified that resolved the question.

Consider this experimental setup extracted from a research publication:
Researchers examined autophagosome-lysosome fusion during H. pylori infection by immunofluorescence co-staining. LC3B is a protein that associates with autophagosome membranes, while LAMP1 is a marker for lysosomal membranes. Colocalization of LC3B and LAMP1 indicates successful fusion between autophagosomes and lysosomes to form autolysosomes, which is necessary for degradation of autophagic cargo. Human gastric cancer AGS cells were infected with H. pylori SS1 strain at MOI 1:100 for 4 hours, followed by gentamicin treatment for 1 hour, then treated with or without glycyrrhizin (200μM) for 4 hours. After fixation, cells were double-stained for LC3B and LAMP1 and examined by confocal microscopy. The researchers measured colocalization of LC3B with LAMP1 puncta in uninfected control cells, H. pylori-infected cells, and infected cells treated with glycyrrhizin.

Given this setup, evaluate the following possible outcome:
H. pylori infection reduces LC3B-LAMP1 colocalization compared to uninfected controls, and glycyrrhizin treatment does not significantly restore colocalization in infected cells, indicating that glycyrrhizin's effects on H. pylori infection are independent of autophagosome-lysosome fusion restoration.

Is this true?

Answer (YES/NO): NO